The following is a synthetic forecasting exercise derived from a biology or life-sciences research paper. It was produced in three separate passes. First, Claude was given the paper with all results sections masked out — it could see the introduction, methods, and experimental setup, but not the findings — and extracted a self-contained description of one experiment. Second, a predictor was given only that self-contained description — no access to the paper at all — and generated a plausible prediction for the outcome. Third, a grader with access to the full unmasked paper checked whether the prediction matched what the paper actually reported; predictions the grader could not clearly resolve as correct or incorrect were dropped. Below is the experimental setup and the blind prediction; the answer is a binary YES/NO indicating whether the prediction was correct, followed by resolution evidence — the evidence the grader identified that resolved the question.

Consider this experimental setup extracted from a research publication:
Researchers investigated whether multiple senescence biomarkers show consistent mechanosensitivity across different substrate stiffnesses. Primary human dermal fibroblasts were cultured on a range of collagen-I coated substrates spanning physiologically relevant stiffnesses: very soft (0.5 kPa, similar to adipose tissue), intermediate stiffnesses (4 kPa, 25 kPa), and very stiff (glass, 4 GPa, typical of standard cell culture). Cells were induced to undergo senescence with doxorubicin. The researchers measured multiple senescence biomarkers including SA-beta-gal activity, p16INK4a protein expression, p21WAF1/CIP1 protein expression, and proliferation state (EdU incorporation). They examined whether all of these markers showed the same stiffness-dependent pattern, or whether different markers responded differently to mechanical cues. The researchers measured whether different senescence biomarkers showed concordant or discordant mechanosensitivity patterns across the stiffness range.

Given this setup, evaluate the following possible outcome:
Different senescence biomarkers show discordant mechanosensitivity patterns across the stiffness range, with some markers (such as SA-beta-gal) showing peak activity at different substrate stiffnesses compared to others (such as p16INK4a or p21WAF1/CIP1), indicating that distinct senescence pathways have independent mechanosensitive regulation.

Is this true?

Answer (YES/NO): NO